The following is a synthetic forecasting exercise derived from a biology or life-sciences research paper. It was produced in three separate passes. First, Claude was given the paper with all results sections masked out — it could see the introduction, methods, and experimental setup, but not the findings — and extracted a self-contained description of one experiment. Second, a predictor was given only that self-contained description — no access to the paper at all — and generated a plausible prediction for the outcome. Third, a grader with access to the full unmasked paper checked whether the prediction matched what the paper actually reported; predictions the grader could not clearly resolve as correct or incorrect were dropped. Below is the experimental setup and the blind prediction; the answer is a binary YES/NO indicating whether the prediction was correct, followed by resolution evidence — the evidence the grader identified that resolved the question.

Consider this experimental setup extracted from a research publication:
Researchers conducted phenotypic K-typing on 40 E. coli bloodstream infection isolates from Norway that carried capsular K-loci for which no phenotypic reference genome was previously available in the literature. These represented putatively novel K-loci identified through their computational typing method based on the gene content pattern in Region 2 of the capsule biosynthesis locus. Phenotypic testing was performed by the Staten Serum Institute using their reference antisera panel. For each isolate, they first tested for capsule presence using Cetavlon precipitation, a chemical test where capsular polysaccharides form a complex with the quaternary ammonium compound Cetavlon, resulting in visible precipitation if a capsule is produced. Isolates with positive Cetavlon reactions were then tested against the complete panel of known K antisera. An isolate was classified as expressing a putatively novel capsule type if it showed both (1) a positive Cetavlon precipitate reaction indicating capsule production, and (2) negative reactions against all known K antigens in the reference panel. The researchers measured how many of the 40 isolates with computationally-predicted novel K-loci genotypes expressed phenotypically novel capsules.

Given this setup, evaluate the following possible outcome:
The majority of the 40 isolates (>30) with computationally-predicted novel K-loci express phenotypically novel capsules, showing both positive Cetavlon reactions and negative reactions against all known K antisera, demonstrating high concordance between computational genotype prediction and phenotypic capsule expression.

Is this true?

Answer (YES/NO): NO